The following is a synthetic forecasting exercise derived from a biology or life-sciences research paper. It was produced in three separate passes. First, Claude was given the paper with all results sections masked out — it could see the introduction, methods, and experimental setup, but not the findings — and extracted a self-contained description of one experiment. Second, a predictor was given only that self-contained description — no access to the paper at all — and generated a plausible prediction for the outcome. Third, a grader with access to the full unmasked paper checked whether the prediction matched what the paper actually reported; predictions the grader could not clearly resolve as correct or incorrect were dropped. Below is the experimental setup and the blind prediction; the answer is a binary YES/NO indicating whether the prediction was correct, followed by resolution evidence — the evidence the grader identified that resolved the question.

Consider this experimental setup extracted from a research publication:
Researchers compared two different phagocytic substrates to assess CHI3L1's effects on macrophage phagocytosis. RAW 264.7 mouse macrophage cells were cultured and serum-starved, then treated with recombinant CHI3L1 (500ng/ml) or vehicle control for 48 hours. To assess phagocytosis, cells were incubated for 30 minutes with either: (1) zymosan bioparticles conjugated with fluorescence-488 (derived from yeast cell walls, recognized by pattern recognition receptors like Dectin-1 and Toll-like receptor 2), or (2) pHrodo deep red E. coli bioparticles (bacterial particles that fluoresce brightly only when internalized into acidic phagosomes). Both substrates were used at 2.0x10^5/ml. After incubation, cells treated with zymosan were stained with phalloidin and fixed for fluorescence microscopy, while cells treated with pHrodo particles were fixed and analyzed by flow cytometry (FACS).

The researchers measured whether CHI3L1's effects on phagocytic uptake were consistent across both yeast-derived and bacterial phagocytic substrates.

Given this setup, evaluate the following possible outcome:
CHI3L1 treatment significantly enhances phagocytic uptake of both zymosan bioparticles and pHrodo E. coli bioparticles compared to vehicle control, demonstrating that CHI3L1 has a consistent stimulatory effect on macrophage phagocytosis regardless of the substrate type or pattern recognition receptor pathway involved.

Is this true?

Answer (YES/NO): NO